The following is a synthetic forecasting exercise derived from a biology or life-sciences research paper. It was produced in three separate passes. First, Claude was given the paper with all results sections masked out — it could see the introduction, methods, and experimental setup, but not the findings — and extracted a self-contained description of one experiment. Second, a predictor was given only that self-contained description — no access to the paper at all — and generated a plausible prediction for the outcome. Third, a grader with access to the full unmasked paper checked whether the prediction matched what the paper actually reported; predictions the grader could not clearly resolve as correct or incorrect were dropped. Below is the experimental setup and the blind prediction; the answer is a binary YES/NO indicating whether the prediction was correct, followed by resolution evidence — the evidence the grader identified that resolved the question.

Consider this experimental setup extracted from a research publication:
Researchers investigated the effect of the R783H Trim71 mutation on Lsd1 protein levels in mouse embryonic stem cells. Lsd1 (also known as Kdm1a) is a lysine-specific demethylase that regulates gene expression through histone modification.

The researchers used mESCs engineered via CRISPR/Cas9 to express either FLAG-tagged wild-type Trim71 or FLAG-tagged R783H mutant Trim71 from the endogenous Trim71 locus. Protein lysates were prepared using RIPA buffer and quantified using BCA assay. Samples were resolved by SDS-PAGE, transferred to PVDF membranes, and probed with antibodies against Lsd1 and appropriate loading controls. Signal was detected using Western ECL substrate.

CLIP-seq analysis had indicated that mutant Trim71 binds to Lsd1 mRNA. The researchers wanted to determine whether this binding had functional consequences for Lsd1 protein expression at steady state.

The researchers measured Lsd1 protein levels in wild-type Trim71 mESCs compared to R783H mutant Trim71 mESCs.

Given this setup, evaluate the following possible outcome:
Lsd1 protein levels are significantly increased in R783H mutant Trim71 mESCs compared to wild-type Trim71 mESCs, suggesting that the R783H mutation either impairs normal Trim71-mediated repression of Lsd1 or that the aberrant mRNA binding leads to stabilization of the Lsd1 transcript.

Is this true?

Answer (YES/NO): NO